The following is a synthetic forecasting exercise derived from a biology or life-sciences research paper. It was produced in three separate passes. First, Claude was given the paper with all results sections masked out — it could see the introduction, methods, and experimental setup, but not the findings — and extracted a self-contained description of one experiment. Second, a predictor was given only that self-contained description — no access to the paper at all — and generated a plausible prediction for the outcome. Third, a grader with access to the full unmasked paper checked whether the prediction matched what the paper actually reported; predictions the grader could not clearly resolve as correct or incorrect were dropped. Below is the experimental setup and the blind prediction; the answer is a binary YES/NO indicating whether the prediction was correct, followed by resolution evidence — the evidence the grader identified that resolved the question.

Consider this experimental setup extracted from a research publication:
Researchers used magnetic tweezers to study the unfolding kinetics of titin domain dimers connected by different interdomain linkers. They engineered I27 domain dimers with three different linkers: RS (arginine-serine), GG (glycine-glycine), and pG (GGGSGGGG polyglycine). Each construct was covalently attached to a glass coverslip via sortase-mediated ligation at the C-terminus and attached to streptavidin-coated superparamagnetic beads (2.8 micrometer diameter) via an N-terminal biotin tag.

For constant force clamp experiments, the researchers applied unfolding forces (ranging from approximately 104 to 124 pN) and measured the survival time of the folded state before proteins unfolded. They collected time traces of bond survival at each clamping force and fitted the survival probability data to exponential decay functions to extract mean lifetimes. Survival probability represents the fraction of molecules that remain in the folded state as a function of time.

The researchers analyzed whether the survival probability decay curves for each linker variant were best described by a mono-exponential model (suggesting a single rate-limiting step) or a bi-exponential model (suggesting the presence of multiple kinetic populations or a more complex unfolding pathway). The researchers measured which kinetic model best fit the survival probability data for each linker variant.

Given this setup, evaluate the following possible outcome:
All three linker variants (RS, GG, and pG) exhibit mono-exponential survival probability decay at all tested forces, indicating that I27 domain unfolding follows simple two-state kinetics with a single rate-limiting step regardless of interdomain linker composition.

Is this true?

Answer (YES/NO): NO